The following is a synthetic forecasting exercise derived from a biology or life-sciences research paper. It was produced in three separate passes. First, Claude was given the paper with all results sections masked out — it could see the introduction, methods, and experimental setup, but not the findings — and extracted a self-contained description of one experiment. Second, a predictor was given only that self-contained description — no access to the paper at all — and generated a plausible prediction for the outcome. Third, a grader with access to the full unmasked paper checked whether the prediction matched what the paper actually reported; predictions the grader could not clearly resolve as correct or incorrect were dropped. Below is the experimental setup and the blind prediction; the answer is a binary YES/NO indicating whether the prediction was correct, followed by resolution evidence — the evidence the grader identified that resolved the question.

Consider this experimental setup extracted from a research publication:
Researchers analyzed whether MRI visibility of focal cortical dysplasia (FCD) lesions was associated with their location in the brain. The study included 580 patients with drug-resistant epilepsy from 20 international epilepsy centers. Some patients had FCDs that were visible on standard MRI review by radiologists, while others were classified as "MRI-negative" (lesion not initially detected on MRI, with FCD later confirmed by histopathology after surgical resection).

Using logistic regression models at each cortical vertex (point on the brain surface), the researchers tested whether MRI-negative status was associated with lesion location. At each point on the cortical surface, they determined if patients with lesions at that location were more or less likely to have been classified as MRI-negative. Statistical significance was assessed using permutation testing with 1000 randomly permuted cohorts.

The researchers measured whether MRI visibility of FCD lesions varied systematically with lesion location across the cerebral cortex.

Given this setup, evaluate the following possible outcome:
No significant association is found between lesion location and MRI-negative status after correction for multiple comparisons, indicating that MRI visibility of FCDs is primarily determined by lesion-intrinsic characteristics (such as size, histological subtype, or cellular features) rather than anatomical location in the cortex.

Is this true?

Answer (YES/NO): YES